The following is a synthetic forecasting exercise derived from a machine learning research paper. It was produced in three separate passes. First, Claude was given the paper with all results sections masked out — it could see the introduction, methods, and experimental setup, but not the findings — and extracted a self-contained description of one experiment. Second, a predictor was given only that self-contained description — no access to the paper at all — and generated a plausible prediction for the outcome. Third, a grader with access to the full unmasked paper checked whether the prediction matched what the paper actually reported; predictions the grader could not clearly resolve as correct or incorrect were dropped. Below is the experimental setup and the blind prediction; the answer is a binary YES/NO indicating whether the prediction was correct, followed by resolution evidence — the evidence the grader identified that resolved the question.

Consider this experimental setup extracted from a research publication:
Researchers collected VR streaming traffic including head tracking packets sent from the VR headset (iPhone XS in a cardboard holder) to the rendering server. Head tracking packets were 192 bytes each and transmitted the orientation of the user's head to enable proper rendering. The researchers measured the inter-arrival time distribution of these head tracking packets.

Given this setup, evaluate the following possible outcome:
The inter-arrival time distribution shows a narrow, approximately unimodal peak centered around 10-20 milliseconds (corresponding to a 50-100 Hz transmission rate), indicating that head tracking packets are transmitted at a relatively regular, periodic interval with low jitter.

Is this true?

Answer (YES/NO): NO